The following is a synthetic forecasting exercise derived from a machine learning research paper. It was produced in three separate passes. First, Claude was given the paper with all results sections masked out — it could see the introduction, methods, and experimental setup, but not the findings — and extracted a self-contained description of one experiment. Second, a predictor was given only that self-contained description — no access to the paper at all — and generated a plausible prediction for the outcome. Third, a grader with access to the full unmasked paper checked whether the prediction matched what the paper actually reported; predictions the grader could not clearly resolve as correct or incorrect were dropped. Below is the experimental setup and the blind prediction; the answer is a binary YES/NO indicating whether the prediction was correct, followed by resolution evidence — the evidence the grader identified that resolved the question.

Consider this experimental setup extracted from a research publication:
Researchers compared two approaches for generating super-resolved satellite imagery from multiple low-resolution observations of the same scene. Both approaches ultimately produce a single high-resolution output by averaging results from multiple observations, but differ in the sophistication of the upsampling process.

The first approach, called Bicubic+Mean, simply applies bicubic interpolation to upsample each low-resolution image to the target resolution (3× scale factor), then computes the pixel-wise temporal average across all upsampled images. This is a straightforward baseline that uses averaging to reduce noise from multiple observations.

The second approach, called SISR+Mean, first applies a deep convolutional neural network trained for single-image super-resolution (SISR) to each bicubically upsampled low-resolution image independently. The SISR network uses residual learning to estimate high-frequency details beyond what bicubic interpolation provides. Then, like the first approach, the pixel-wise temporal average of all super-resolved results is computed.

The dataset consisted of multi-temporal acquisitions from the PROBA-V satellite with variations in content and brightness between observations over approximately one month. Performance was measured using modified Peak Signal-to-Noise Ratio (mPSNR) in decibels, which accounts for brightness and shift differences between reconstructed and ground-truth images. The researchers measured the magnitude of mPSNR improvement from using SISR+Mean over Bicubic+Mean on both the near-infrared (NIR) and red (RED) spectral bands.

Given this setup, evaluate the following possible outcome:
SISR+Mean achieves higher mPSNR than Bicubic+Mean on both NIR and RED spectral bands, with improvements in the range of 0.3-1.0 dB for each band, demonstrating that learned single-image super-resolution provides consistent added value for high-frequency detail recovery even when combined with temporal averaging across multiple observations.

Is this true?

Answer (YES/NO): YES